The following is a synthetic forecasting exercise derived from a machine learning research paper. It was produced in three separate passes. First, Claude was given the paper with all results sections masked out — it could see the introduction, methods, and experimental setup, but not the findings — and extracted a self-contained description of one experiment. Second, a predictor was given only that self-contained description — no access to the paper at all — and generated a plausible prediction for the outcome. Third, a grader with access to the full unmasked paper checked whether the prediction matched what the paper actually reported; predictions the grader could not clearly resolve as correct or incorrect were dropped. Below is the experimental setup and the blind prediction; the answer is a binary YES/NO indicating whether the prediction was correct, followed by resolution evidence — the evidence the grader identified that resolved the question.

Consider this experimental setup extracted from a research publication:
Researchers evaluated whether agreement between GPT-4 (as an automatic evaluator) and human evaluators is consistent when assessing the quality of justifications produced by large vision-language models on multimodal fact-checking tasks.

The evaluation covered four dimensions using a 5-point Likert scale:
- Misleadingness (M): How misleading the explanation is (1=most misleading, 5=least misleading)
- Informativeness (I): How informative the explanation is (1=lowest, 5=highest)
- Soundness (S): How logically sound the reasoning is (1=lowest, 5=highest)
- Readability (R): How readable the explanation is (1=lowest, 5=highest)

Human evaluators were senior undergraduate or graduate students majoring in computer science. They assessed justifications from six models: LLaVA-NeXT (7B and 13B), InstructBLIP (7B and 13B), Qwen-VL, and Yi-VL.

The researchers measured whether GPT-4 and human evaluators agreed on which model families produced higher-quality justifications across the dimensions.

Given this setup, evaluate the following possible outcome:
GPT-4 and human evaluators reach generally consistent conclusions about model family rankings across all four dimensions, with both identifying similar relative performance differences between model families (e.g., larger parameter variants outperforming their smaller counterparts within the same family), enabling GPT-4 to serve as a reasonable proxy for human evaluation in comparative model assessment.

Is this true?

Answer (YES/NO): YES